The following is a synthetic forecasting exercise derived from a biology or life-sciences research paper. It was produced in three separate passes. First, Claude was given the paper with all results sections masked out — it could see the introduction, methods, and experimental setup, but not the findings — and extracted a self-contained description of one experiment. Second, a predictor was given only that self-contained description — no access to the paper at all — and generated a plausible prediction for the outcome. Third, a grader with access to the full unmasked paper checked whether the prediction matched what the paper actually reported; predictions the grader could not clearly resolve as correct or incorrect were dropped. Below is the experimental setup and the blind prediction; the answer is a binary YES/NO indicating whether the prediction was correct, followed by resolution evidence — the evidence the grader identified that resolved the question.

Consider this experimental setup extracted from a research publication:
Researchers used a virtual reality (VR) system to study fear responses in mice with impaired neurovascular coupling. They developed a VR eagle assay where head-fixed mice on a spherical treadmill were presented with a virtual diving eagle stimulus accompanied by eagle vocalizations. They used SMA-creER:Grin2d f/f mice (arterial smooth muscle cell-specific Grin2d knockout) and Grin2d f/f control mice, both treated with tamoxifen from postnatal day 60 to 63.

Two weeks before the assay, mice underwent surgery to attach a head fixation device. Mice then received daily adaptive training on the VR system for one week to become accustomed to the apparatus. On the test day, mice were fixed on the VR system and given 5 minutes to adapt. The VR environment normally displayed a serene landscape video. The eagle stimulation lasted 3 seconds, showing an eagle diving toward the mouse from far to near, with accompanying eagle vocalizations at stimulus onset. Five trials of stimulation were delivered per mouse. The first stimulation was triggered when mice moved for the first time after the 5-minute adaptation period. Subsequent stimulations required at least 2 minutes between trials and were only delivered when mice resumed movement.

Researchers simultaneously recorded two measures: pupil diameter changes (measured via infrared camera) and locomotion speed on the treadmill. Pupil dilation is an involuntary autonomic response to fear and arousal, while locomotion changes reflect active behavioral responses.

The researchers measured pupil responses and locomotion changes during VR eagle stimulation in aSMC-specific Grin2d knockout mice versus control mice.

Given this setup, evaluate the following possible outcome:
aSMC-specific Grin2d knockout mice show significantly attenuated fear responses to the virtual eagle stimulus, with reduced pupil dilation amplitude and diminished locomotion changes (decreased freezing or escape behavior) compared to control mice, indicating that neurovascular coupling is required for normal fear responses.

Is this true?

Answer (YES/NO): NO